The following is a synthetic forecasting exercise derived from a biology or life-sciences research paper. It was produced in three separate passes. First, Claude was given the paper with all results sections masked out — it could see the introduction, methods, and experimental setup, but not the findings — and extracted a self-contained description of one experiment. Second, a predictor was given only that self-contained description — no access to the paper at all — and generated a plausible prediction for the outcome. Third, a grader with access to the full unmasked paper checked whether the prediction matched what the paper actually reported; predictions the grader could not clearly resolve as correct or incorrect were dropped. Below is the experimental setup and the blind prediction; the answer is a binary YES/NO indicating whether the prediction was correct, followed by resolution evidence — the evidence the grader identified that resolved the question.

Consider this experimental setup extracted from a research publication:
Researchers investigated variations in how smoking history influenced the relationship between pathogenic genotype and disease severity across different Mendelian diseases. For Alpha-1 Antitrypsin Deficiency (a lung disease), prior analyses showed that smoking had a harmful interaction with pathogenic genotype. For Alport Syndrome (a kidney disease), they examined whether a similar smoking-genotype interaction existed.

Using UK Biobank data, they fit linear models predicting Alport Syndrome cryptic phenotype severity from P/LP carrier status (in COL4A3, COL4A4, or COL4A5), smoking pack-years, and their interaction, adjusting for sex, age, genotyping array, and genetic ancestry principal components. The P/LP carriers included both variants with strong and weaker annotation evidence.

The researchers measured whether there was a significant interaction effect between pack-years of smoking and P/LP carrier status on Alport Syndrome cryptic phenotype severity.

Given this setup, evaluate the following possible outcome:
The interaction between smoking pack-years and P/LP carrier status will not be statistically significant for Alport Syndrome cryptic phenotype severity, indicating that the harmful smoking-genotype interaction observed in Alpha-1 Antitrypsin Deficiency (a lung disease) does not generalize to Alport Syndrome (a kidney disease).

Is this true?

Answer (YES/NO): YES